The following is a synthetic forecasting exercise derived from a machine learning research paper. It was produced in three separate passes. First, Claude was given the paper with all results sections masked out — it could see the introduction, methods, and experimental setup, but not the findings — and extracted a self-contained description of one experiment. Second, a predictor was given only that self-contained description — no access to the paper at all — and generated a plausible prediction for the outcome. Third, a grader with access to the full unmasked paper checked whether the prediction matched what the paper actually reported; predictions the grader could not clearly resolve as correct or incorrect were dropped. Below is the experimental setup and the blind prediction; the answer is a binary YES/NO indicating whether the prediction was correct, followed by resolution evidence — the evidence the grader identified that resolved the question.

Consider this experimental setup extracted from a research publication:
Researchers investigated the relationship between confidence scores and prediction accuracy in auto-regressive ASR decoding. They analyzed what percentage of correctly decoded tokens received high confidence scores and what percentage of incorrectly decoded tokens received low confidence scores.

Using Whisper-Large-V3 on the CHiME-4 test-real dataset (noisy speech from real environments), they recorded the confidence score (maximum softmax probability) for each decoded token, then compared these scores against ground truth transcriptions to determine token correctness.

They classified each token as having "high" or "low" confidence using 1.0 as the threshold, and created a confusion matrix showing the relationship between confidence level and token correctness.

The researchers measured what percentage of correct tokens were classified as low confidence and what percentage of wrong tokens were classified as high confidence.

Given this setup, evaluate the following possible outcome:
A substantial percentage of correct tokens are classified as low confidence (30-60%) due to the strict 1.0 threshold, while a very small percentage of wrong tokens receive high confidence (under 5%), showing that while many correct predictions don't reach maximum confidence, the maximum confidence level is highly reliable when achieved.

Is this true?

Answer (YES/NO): NO